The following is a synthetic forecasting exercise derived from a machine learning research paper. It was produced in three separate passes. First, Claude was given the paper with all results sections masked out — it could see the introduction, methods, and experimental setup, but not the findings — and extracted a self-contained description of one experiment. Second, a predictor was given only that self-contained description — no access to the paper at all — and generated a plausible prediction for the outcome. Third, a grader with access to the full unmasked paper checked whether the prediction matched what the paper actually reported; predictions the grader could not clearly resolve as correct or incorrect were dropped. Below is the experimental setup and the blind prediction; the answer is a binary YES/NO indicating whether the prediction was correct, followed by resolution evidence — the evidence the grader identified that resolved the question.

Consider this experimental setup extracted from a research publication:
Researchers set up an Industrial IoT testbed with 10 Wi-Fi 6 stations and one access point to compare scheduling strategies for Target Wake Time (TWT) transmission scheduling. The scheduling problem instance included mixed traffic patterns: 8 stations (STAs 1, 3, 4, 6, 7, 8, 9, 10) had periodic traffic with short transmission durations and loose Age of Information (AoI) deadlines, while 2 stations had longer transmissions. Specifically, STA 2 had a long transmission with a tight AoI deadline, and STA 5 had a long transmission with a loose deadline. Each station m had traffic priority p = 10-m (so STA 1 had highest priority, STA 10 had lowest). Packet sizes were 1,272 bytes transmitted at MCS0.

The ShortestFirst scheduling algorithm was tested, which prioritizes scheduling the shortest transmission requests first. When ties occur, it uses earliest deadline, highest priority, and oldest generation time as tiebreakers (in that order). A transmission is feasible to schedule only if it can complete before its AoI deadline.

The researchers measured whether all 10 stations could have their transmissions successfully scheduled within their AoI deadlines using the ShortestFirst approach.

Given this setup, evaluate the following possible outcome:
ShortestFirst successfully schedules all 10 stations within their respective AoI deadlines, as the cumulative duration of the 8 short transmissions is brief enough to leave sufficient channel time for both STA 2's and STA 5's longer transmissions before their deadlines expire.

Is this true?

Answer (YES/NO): NO